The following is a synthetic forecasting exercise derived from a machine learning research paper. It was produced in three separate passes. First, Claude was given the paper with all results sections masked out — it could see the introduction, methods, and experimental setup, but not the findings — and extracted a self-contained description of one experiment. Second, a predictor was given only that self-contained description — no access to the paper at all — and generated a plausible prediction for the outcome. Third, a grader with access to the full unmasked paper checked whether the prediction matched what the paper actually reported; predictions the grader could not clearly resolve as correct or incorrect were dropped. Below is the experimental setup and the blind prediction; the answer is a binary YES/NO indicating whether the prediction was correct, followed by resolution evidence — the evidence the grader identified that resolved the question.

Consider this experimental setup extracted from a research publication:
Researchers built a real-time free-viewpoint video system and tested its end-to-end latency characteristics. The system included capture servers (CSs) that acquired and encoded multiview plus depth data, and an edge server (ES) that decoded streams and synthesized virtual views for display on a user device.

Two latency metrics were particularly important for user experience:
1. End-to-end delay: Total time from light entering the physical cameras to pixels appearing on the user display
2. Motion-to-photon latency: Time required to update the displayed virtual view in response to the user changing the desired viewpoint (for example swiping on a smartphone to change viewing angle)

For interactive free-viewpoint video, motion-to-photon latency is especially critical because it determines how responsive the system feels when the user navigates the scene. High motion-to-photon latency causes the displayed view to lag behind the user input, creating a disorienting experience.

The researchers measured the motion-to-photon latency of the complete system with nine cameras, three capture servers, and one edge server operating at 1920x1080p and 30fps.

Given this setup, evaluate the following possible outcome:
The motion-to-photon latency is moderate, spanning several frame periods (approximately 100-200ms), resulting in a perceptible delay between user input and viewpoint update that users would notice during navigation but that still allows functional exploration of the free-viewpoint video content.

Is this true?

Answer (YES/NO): NO